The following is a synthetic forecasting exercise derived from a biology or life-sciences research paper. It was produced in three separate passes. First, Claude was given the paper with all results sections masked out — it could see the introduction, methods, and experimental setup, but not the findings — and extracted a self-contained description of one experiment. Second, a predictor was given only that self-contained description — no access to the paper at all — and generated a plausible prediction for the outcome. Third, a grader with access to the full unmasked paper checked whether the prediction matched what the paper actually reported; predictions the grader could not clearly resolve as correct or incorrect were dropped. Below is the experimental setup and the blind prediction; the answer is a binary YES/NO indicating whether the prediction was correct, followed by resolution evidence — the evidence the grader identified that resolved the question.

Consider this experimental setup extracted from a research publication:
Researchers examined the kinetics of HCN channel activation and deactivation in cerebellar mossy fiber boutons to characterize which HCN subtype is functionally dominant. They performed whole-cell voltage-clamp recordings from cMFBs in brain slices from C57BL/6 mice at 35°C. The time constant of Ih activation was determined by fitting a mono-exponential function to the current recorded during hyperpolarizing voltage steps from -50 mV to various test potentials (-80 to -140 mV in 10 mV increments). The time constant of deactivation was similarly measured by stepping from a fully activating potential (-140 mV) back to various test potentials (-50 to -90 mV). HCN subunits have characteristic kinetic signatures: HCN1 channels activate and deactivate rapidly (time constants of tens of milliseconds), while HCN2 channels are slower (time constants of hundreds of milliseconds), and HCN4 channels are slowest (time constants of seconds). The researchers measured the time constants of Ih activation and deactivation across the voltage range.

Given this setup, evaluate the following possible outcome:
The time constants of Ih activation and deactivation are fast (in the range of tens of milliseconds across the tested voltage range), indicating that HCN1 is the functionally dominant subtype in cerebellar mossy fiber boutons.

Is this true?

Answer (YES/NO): NO